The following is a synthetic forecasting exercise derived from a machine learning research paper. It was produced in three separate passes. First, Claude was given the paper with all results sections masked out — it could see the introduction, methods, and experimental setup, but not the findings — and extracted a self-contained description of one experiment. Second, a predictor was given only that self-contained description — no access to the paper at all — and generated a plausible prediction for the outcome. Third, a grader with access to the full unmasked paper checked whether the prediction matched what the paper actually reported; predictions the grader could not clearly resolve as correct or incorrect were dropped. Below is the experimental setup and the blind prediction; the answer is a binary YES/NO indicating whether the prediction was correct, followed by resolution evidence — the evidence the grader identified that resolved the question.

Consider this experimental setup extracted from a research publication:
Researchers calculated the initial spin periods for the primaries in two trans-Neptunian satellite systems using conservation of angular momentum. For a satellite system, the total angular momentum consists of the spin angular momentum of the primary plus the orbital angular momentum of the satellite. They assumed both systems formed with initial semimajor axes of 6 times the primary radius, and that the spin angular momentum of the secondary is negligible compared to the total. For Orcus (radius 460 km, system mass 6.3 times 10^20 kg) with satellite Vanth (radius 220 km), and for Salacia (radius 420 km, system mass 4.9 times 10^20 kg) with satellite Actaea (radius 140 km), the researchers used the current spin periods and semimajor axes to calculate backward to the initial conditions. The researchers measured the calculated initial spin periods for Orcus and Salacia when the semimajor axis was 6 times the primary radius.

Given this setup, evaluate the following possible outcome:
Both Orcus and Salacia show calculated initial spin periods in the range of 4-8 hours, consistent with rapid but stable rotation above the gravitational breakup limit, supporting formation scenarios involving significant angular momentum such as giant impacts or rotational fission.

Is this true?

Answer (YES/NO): NO